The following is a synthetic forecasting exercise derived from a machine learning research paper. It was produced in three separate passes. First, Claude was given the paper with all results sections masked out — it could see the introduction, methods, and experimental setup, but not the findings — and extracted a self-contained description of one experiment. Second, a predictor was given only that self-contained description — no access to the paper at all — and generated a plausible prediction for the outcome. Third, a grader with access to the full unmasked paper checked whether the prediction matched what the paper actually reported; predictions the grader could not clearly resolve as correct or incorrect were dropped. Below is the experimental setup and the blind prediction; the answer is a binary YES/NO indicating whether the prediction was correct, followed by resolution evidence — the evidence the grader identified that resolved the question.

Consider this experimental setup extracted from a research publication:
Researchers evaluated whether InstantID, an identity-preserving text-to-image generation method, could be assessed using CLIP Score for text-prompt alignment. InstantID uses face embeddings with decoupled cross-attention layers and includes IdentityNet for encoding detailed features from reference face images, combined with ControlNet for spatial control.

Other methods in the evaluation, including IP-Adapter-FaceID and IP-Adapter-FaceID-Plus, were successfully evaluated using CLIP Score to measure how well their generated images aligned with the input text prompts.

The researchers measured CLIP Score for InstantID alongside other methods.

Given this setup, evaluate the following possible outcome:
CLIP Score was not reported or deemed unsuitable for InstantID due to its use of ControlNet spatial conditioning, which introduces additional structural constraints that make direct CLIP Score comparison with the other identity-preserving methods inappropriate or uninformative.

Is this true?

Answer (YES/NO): YES